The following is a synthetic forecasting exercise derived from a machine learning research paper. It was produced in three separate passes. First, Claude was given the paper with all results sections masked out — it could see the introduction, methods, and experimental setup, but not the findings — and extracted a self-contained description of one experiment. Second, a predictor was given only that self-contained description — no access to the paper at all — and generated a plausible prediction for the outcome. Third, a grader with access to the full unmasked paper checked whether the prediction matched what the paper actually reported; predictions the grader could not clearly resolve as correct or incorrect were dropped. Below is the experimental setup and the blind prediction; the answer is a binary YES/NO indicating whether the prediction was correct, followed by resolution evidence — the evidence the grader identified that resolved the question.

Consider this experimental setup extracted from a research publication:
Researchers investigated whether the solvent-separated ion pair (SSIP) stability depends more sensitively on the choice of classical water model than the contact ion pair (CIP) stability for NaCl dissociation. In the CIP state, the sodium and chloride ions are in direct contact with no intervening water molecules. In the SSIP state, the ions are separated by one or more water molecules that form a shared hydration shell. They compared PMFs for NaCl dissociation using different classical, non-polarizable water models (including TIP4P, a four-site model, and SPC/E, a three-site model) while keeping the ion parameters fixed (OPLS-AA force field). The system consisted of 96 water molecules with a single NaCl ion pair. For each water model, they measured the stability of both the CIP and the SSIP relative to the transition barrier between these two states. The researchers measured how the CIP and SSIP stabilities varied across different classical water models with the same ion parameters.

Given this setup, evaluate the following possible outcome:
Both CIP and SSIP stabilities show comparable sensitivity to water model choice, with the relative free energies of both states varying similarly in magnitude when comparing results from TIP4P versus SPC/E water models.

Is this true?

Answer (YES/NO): NO